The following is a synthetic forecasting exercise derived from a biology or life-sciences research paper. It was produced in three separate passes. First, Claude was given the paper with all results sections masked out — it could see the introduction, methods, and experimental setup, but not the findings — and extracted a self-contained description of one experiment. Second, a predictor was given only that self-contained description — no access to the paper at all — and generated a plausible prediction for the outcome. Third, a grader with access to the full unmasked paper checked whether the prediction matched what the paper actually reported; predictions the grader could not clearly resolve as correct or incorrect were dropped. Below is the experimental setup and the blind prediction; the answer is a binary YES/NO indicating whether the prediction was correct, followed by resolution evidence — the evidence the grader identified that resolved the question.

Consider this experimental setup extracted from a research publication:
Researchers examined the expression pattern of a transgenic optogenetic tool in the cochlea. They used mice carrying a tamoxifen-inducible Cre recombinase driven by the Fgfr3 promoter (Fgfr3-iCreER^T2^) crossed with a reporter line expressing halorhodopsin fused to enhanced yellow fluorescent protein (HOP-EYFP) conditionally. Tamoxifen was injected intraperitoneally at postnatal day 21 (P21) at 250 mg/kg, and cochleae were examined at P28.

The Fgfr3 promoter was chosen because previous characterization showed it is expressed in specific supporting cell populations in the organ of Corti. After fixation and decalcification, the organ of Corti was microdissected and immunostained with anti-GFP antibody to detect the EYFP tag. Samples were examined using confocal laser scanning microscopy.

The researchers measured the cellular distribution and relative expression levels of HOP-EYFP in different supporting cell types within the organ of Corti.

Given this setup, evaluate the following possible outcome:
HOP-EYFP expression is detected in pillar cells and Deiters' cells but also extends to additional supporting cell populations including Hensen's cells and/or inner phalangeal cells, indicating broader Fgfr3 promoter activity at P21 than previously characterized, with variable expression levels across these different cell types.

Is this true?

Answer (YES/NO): NO